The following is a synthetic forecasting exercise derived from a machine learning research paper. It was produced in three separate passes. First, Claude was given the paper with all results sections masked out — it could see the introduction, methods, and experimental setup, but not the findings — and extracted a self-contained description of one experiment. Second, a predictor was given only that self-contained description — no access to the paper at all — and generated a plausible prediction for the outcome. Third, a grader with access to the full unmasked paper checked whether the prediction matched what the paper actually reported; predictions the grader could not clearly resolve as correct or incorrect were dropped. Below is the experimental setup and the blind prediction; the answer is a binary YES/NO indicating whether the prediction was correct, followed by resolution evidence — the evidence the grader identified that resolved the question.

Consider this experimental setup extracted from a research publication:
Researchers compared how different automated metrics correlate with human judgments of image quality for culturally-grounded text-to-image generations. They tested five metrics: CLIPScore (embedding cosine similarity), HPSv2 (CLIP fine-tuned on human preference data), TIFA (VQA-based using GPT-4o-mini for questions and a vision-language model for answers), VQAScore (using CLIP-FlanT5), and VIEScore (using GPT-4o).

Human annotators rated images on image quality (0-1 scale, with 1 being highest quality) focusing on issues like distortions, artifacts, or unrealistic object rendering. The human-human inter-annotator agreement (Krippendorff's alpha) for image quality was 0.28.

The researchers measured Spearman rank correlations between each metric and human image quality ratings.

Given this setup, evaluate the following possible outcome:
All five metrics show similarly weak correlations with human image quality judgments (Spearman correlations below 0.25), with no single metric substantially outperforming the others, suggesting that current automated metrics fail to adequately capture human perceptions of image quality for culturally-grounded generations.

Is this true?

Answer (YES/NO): NO